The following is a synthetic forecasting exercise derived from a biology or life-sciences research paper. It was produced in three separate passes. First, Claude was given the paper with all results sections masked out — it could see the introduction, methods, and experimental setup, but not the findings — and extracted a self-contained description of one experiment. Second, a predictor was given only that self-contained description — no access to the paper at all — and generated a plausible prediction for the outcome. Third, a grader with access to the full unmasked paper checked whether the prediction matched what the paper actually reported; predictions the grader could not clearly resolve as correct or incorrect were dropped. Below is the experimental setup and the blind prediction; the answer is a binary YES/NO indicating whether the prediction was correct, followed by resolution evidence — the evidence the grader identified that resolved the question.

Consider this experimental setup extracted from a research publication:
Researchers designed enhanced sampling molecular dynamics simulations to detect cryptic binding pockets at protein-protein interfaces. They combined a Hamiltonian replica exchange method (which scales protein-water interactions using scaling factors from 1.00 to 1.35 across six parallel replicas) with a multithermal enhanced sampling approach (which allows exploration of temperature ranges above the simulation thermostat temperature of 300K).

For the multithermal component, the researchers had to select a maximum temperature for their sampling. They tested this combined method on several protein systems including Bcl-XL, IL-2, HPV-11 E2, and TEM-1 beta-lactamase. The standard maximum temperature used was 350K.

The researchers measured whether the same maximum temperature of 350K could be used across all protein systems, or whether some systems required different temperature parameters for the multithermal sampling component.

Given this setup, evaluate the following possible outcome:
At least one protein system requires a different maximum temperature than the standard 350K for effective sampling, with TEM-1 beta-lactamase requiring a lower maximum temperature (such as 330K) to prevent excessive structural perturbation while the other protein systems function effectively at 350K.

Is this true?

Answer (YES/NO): NO